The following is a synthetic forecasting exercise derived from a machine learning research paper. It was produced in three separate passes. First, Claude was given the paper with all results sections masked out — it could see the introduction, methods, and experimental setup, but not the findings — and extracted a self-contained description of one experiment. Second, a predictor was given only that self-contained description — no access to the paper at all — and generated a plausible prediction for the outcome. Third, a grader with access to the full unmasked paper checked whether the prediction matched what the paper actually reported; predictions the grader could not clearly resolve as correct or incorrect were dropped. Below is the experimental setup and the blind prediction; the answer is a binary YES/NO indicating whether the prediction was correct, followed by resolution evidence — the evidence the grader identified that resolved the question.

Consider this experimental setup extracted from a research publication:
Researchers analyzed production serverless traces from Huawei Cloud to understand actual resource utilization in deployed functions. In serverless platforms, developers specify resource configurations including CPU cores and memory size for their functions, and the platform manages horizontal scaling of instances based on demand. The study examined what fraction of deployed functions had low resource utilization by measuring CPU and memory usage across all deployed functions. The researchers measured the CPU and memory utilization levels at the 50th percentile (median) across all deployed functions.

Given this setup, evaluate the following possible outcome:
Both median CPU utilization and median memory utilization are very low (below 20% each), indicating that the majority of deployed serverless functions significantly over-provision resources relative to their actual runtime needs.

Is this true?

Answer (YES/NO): YES